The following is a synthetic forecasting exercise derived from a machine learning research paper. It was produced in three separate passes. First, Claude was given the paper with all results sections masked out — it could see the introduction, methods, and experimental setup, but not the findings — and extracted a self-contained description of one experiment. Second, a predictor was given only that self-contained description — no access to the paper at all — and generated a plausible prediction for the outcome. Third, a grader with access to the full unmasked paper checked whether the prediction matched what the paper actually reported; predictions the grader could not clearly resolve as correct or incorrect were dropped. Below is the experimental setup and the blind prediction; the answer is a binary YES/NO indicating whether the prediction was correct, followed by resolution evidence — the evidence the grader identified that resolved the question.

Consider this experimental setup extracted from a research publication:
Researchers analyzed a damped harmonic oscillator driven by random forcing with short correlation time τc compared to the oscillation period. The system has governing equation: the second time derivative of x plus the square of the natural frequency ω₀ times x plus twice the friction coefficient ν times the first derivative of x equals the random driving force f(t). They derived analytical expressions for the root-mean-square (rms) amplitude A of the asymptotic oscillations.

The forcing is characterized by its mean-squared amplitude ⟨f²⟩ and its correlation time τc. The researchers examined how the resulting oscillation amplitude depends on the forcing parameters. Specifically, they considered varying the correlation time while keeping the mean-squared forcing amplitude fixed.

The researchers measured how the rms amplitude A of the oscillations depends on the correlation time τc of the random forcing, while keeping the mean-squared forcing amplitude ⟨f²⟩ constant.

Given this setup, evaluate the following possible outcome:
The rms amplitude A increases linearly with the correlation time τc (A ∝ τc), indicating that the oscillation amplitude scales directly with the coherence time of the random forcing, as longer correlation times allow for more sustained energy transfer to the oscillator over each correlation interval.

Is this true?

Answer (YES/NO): NO